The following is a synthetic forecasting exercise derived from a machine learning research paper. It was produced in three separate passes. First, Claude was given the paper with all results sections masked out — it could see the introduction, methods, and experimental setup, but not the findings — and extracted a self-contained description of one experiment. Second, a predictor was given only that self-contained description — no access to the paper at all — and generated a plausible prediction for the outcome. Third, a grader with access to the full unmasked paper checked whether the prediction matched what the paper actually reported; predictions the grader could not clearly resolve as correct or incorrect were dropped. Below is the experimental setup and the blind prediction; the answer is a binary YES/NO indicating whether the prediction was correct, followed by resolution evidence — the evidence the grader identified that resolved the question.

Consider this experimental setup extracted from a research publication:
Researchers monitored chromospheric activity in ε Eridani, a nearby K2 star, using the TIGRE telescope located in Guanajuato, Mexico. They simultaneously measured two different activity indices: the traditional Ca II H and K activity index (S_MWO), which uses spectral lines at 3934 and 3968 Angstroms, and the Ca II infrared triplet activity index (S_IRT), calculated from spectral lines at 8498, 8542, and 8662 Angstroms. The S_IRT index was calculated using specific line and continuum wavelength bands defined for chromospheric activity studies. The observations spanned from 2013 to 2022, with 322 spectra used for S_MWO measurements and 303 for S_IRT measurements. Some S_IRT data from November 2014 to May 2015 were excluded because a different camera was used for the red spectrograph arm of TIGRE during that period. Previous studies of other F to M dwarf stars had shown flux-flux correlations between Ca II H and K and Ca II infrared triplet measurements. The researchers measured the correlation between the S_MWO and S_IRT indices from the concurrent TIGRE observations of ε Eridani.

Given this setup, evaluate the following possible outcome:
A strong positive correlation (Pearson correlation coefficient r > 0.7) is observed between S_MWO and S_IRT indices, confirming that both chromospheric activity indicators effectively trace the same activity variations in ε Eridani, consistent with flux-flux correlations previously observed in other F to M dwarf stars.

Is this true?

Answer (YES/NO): YES